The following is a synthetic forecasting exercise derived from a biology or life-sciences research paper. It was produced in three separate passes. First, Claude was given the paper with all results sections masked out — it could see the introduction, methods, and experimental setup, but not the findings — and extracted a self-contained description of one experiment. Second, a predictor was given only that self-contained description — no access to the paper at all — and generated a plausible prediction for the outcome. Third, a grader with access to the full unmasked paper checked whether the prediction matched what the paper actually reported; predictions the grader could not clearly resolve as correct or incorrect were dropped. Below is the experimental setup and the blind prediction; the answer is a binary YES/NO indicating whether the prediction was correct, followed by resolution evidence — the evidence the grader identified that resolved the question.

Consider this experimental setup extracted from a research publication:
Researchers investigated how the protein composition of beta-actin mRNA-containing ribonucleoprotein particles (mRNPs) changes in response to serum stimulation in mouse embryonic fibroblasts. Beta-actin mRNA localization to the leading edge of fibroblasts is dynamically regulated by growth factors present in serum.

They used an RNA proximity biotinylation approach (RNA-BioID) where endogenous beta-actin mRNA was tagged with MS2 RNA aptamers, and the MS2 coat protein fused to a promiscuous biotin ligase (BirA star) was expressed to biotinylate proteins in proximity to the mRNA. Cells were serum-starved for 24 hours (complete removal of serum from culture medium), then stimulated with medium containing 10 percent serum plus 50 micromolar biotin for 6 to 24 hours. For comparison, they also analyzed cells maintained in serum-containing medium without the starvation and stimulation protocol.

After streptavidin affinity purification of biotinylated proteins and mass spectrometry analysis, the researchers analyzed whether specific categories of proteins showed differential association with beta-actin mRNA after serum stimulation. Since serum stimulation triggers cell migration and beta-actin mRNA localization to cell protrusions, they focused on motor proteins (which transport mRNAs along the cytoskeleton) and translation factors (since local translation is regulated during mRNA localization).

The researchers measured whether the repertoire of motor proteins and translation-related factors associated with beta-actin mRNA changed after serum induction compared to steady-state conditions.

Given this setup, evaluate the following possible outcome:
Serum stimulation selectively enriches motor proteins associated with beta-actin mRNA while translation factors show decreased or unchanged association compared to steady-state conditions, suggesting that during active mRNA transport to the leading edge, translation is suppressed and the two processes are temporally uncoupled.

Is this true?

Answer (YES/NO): NO